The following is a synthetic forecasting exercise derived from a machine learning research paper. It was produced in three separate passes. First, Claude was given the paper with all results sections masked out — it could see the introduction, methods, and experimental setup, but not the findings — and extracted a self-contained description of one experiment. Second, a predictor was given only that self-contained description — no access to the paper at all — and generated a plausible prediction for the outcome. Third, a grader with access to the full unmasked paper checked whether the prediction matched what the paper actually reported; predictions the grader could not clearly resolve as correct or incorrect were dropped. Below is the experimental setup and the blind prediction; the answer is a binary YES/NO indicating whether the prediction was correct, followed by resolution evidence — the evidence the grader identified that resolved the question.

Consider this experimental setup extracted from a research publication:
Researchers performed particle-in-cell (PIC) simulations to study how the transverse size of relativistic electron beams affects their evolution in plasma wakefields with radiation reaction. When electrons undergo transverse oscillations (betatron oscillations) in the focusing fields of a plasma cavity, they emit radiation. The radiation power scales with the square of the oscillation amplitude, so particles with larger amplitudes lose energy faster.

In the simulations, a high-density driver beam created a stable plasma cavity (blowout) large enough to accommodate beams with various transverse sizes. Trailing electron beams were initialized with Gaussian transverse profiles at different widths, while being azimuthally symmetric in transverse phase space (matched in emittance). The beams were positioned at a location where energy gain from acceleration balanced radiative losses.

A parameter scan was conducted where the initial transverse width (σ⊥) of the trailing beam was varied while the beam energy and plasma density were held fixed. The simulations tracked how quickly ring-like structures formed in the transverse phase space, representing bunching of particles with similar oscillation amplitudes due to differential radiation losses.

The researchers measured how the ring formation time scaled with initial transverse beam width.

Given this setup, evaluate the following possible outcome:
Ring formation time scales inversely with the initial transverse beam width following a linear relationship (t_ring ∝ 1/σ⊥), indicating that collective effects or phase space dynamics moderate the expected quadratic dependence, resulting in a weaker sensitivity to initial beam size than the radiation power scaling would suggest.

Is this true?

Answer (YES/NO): NO